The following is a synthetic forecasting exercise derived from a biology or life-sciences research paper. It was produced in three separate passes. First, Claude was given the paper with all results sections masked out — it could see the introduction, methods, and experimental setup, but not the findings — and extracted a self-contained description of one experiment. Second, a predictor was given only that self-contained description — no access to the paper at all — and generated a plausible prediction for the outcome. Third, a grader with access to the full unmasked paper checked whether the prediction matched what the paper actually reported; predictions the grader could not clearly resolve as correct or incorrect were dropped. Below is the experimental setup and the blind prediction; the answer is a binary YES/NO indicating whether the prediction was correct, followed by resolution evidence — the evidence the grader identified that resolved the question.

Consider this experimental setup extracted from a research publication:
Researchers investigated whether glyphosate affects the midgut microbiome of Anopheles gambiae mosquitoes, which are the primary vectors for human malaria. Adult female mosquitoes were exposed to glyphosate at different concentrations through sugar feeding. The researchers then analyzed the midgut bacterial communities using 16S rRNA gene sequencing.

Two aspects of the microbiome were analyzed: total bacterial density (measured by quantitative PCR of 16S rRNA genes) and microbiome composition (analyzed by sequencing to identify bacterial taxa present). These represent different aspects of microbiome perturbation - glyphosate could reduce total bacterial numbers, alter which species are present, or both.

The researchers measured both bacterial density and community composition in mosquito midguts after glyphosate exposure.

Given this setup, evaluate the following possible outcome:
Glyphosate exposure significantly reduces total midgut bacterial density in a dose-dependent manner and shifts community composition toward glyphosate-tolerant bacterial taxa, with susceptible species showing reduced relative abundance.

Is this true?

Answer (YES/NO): NO